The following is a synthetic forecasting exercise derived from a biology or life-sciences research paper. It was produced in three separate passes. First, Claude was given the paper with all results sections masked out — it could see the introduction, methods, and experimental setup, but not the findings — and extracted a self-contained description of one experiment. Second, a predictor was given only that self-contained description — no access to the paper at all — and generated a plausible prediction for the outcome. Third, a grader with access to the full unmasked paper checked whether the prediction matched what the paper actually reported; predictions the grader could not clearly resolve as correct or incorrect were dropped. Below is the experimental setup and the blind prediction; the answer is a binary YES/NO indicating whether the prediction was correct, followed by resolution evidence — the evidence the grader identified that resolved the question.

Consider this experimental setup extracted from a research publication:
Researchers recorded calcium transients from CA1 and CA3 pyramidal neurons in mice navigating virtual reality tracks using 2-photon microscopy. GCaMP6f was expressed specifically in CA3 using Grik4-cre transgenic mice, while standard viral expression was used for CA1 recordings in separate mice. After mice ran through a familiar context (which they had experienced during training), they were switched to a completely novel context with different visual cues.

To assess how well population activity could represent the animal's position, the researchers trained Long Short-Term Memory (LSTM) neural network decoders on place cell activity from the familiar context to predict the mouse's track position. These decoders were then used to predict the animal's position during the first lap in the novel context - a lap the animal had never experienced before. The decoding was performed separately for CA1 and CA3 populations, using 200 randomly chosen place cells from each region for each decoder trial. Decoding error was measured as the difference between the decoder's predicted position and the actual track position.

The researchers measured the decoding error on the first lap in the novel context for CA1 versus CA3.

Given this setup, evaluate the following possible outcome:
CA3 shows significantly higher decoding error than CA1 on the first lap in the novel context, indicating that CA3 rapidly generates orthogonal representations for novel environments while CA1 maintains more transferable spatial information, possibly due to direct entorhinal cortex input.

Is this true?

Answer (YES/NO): YES